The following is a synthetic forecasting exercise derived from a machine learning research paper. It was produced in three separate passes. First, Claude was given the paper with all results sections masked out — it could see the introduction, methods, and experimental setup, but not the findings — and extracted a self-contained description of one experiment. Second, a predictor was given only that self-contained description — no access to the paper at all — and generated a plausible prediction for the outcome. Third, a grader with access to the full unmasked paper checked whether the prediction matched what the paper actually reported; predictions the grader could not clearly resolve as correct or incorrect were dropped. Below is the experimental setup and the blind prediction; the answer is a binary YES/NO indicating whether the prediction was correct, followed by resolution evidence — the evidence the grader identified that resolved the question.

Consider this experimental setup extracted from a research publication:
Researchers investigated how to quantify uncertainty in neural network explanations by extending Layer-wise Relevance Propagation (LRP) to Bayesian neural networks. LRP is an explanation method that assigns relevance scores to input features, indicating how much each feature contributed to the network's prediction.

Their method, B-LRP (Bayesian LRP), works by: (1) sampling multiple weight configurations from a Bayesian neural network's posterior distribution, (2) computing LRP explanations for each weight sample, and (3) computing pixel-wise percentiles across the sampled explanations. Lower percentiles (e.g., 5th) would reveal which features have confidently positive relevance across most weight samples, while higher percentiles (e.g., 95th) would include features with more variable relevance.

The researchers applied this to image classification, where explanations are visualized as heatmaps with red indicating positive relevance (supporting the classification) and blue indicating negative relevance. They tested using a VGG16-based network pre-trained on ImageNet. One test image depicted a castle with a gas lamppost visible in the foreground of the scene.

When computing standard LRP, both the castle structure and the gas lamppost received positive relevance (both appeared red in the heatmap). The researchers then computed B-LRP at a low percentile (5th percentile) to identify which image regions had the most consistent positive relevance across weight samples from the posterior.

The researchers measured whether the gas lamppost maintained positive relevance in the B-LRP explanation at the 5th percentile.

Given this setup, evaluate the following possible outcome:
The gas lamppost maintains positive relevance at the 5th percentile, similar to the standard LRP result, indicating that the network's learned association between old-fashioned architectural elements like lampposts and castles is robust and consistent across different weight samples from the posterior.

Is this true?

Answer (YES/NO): NO